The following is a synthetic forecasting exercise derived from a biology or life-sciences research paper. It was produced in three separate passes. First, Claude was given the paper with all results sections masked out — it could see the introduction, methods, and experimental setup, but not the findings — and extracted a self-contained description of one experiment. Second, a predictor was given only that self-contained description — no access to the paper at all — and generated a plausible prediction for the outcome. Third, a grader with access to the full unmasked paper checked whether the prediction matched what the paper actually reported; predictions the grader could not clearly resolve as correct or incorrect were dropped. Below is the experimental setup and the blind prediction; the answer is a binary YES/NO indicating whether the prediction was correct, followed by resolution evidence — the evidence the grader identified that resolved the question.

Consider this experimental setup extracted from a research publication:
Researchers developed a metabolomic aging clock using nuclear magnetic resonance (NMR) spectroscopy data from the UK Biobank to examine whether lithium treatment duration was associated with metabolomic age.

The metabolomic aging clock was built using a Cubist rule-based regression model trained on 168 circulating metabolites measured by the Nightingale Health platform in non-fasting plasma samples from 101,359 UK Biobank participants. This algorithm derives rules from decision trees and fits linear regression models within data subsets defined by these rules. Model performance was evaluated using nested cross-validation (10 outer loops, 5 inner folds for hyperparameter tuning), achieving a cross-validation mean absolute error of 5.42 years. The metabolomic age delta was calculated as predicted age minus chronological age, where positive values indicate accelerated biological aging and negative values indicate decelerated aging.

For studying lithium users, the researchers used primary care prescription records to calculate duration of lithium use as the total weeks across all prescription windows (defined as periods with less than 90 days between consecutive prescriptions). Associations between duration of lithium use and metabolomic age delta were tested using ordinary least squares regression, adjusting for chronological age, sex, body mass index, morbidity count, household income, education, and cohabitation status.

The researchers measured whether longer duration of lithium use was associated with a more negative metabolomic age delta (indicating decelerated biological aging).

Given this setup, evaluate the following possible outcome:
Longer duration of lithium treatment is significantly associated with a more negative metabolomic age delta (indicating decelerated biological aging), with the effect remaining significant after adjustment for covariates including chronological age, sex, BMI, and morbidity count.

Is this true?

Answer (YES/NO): NO